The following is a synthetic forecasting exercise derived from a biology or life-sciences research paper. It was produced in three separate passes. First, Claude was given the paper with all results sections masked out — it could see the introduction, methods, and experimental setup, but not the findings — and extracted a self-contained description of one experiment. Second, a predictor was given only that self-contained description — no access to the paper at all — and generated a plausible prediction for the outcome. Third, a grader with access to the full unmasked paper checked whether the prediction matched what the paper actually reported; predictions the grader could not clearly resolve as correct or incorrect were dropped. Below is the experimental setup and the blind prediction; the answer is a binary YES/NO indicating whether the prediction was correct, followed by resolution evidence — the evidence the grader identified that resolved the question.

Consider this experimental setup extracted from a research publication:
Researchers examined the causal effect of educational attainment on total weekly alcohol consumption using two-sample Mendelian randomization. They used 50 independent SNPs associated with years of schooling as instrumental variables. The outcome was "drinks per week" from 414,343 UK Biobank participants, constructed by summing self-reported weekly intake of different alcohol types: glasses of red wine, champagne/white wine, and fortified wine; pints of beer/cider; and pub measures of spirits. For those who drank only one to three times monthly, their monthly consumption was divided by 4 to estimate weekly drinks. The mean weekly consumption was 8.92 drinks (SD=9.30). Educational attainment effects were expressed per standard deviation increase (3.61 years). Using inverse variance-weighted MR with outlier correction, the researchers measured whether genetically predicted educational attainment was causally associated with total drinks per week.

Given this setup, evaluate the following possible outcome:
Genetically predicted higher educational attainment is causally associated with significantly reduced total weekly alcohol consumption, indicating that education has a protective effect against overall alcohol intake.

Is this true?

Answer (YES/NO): NO